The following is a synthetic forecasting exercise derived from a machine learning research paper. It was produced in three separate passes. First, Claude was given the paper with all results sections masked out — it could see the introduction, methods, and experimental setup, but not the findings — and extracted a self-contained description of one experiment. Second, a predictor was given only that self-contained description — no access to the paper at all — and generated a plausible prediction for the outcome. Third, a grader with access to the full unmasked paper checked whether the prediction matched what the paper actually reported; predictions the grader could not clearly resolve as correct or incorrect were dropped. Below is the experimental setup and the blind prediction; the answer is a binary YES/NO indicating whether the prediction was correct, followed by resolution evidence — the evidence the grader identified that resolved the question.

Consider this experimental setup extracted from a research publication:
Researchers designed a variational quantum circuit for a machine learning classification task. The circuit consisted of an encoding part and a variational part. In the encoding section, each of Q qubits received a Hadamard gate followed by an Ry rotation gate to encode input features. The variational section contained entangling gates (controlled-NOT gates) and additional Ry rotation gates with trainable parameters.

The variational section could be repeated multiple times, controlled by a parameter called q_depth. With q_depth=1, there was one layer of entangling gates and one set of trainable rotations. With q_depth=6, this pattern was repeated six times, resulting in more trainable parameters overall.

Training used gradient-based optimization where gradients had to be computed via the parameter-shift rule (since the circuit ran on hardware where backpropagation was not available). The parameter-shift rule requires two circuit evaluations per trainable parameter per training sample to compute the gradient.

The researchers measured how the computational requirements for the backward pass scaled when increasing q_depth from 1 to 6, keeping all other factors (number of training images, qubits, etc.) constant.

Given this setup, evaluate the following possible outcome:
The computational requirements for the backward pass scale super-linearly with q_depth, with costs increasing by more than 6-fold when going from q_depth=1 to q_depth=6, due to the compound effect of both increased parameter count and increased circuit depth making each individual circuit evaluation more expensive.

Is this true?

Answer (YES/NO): NO